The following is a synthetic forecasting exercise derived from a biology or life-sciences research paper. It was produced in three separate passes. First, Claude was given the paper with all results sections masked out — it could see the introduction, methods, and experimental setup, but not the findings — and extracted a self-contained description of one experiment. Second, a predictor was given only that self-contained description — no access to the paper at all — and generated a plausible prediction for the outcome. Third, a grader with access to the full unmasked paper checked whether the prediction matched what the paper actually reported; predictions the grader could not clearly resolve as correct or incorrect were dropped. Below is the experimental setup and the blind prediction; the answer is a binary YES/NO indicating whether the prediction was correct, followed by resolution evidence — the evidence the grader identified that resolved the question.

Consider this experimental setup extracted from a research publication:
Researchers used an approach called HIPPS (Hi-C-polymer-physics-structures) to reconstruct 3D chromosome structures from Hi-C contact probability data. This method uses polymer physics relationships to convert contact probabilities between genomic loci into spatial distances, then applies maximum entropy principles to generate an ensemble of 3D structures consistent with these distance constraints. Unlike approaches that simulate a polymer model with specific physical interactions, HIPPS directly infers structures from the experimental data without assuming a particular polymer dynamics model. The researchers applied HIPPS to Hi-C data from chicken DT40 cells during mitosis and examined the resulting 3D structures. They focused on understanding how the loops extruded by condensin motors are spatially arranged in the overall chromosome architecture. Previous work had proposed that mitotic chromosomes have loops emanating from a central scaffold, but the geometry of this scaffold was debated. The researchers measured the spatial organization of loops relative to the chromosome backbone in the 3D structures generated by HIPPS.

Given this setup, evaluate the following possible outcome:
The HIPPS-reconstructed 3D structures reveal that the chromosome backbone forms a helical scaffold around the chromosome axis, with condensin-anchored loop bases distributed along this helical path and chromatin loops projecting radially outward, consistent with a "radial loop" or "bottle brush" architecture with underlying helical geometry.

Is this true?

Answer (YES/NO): YES